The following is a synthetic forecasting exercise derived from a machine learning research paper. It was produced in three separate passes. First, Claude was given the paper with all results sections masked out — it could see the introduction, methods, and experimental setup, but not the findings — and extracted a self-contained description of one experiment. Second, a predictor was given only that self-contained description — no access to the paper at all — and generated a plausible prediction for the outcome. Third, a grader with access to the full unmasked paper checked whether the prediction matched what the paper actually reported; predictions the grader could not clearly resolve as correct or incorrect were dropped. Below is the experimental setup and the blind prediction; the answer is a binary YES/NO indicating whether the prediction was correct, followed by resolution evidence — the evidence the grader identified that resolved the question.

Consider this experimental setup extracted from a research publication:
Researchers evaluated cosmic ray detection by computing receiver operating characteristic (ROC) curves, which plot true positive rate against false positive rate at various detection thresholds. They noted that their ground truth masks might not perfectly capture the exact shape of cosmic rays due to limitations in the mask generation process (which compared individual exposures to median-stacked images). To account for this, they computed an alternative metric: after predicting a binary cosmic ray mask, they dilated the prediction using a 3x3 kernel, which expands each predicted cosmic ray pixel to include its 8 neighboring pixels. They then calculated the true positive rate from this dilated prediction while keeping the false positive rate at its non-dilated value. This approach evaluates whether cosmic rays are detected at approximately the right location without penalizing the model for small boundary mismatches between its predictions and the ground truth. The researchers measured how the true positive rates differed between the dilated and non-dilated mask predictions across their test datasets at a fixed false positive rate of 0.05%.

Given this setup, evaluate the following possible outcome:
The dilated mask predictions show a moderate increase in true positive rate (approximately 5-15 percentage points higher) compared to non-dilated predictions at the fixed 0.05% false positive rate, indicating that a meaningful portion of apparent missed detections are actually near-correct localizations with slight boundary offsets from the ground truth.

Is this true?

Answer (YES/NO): NO